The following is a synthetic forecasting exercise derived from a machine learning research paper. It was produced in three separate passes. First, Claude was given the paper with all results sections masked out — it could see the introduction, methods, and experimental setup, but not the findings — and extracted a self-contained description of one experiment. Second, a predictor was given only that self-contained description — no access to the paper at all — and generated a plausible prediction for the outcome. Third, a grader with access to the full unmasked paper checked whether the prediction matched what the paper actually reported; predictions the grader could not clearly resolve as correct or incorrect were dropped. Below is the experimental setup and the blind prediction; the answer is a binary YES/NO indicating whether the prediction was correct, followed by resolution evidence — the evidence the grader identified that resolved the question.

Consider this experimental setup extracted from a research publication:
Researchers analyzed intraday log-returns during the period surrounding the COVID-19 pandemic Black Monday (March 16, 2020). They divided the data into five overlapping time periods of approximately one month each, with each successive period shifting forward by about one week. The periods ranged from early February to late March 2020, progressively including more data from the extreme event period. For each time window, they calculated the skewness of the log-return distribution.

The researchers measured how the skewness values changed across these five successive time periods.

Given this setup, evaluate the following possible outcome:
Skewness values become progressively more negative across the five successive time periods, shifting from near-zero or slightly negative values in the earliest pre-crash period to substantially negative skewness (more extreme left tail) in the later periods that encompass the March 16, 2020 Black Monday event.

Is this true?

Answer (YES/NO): NO